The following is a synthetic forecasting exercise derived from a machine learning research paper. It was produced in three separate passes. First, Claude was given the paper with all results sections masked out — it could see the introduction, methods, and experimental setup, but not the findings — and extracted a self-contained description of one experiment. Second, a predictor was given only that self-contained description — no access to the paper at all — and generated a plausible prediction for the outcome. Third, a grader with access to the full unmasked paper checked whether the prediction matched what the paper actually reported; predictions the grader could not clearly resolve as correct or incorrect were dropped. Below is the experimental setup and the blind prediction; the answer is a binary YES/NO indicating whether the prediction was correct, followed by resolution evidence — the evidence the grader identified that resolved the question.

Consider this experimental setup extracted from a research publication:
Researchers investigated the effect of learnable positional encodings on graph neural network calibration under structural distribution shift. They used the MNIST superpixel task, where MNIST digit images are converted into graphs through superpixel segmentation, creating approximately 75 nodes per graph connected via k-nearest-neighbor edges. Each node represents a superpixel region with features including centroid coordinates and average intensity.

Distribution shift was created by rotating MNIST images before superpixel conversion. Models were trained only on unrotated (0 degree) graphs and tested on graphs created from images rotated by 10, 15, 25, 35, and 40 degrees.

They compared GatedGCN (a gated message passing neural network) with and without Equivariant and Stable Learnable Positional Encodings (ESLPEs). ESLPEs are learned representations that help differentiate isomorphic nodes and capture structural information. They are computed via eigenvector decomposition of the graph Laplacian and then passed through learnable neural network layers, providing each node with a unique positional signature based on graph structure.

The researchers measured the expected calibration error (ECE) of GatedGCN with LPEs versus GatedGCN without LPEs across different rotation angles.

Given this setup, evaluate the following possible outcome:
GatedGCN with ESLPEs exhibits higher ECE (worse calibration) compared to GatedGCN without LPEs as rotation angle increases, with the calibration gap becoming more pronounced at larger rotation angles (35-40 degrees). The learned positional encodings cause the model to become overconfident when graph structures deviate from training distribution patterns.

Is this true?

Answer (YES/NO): NO